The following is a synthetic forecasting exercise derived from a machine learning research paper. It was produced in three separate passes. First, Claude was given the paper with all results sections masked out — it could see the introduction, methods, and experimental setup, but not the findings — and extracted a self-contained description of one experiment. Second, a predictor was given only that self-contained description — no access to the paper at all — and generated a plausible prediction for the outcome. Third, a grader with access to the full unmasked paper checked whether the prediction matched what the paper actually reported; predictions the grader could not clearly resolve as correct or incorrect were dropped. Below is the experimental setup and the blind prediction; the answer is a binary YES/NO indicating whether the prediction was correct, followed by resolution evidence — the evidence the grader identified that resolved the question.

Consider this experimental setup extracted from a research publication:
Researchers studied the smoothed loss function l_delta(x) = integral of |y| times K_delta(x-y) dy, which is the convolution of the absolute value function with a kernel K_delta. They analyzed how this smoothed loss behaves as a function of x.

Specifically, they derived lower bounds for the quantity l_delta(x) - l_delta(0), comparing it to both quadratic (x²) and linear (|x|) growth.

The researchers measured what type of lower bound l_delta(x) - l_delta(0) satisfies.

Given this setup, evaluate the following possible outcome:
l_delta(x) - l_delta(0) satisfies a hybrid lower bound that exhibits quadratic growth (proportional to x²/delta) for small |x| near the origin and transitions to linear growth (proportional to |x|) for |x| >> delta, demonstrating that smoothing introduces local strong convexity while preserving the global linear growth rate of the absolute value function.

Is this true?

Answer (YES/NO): YES